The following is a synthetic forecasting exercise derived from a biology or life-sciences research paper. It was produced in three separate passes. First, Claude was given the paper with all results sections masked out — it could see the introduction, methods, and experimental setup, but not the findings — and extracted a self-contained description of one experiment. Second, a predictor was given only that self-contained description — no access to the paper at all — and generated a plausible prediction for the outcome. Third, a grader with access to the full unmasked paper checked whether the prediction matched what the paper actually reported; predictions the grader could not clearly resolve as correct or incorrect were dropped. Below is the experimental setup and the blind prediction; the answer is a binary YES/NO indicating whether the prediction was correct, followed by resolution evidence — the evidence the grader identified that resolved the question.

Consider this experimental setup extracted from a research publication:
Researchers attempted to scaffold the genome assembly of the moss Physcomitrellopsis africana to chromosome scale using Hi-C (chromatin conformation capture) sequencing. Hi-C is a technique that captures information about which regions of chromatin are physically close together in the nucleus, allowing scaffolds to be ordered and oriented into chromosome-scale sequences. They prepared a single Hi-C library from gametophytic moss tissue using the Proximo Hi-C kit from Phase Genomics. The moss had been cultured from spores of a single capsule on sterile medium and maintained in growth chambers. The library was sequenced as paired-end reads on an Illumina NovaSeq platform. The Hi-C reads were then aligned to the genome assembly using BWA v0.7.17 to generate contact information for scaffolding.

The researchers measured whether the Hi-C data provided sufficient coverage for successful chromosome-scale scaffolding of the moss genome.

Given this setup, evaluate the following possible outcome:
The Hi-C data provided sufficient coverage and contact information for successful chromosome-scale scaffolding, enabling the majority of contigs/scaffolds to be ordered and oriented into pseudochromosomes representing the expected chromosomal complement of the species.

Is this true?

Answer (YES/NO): NO